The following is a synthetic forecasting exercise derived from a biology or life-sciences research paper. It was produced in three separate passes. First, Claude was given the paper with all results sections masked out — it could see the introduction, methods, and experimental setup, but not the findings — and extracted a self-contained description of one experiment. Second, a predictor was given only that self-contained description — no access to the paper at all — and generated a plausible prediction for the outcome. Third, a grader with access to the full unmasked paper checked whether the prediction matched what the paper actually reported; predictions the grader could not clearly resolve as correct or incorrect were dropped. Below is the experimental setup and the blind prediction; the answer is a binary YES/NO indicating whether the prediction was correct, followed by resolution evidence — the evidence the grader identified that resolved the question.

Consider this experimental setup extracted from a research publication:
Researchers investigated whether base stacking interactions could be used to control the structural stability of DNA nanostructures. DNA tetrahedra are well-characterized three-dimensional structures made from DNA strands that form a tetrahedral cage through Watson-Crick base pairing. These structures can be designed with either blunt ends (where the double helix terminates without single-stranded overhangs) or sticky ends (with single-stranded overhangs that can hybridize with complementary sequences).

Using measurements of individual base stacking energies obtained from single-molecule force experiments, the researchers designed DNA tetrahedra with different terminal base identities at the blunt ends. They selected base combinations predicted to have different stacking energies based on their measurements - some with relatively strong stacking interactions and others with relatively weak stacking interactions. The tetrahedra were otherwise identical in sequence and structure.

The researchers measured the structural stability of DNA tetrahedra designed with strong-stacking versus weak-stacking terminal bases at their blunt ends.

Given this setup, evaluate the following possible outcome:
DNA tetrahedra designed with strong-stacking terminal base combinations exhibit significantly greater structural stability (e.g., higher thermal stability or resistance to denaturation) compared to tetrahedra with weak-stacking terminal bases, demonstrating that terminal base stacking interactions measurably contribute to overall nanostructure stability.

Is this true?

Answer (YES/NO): YES